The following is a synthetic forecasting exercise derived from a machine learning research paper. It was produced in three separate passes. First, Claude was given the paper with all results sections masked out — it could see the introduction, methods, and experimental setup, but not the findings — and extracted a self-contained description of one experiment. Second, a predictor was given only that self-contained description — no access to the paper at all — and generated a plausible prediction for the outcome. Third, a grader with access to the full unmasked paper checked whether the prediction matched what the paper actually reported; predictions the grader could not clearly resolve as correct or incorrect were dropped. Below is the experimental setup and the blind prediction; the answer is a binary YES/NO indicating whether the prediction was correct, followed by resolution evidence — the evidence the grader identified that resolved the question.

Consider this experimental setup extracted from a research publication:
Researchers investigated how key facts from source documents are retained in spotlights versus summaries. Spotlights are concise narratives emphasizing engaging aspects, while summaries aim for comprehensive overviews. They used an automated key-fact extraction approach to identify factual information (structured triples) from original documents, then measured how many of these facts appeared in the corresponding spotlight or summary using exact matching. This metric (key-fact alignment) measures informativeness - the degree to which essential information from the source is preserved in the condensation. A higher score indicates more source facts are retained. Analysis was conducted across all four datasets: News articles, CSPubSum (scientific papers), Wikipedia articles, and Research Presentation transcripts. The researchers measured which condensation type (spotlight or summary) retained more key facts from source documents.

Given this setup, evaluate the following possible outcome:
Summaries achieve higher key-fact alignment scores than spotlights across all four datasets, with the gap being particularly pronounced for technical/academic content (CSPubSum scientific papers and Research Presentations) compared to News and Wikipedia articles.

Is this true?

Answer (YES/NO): NO